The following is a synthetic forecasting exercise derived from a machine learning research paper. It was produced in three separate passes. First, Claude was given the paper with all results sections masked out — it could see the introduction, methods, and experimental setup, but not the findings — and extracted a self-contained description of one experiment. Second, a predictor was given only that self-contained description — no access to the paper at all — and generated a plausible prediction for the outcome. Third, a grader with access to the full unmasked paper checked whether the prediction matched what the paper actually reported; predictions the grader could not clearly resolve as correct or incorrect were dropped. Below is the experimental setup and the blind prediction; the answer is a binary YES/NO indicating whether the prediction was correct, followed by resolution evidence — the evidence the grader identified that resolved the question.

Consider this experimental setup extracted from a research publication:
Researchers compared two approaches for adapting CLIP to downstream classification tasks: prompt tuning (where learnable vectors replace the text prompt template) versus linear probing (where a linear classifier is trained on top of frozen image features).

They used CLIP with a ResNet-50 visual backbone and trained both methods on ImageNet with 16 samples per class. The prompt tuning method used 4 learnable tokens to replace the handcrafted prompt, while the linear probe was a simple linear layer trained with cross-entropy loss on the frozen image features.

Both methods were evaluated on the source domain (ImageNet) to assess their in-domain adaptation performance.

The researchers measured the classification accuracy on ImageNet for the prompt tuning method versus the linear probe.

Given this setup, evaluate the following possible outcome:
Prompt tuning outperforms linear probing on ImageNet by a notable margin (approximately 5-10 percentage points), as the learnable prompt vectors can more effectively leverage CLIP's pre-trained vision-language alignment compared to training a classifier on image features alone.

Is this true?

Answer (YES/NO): YES